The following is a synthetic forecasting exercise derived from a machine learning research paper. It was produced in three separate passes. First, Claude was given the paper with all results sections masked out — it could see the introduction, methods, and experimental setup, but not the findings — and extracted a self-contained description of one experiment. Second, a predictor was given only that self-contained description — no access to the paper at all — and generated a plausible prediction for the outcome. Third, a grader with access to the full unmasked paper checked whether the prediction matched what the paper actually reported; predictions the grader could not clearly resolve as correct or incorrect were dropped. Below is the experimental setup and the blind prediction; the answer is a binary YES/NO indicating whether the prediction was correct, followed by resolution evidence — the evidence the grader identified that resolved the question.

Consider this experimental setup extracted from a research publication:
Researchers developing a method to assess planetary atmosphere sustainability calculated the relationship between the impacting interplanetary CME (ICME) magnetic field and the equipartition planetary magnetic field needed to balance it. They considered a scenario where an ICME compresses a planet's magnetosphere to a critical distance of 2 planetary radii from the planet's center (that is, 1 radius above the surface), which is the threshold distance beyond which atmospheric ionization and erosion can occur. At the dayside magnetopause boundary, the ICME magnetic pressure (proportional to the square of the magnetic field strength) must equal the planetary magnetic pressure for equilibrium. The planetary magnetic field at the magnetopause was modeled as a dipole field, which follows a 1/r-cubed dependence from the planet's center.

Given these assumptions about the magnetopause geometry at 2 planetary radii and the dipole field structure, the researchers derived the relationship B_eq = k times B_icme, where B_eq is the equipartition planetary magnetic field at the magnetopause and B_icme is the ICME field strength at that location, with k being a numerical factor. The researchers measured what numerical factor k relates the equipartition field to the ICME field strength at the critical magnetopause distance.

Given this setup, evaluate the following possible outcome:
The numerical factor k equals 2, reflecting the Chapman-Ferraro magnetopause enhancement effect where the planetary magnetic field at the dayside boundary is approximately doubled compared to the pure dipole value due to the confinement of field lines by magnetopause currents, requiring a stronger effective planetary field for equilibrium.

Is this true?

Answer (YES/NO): NO